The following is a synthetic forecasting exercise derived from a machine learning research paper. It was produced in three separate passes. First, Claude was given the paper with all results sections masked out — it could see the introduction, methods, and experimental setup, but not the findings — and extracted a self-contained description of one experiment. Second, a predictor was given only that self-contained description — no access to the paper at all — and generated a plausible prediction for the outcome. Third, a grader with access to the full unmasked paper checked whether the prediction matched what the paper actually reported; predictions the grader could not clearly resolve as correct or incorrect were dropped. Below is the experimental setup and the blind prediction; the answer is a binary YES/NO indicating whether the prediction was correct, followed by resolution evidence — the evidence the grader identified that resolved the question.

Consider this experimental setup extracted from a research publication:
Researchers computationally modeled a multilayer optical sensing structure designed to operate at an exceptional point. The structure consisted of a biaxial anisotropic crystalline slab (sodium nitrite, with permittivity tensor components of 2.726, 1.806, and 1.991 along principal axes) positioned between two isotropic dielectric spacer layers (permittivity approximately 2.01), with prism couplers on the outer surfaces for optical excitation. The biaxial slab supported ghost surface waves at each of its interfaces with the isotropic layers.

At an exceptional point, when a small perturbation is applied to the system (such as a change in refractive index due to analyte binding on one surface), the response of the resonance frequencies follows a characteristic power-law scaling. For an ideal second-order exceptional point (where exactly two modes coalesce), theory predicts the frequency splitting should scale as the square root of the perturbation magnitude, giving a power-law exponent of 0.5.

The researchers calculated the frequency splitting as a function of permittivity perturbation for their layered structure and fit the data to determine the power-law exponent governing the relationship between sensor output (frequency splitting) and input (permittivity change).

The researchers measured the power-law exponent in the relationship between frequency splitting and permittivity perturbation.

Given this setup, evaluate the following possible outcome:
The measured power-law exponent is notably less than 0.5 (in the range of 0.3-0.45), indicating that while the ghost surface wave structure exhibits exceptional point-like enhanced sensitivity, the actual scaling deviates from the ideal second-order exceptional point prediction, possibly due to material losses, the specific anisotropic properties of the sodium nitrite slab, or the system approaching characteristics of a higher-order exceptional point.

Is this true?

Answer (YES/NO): NO